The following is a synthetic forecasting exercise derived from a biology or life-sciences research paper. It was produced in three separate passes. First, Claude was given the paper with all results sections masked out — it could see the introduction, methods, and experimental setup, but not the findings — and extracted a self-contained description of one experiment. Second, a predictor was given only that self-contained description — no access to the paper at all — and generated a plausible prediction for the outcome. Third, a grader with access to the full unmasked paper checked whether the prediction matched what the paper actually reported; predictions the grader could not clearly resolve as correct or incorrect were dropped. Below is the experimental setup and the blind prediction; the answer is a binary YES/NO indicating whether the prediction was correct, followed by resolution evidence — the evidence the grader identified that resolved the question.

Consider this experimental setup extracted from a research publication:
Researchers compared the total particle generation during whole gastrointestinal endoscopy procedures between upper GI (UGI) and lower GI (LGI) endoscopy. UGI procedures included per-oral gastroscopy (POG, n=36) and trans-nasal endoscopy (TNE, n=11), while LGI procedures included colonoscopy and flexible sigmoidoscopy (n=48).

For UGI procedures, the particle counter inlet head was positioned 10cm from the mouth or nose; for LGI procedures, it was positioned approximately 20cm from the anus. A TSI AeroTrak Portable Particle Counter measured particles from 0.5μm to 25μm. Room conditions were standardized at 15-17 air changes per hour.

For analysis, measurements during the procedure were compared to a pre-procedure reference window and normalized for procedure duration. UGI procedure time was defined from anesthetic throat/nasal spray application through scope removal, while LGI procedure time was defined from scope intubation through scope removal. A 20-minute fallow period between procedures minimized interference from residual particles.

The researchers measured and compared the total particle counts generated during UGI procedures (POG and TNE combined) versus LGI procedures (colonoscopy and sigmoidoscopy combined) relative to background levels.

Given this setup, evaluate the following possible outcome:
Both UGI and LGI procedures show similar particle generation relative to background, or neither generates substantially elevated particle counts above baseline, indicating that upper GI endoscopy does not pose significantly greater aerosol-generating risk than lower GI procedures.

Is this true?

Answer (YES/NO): NO